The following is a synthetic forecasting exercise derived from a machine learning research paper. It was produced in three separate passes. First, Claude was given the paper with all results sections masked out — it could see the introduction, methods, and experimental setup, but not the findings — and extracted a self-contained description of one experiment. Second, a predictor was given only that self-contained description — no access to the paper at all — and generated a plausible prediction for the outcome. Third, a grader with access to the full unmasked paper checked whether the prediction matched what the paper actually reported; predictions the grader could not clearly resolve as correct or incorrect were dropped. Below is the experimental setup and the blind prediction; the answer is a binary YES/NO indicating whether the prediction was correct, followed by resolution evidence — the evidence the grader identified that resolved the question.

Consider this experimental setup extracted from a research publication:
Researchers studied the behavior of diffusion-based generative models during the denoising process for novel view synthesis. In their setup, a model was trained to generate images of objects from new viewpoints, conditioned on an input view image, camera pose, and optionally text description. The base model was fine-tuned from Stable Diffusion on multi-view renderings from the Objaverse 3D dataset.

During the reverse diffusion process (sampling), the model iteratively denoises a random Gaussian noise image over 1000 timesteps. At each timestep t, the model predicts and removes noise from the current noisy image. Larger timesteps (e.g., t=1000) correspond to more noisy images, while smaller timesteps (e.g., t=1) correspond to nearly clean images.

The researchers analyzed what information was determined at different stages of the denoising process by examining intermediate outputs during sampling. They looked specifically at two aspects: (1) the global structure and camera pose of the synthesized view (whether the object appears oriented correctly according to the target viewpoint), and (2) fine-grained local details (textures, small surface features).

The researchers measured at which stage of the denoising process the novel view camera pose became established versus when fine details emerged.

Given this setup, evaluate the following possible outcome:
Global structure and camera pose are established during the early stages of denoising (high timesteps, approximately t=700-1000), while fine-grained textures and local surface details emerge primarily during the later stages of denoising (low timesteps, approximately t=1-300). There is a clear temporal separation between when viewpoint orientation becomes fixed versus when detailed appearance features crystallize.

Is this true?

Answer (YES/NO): NO